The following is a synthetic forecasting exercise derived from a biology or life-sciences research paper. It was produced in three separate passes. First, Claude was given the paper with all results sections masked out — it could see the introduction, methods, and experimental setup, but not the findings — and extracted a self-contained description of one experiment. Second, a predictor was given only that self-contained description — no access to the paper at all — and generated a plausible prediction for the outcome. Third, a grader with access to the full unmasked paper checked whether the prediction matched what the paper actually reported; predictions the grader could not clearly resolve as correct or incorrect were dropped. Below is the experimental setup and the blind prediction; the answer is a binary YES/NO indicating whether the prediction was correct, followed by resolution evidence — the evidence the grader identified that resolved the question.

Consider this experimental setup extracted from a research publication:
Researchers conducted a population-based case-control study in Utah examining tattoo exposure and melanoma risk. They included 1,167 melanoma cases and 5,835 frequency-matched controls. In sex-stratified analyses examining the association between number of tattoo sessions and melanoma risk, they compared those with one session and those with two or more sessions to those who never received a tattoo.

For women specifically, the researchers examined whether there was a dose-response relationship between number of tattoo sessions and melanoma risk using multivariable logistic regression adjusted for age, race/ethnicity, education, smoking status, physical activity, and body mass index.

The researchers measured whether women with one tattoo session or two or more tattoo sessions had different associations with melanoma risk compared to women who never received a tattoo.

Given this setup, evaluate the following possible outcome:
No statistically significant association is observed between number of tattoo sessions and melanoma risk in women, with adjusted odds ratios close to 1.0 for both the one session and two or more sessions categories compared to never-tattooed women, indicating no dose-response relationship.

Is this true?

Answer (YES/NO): NO